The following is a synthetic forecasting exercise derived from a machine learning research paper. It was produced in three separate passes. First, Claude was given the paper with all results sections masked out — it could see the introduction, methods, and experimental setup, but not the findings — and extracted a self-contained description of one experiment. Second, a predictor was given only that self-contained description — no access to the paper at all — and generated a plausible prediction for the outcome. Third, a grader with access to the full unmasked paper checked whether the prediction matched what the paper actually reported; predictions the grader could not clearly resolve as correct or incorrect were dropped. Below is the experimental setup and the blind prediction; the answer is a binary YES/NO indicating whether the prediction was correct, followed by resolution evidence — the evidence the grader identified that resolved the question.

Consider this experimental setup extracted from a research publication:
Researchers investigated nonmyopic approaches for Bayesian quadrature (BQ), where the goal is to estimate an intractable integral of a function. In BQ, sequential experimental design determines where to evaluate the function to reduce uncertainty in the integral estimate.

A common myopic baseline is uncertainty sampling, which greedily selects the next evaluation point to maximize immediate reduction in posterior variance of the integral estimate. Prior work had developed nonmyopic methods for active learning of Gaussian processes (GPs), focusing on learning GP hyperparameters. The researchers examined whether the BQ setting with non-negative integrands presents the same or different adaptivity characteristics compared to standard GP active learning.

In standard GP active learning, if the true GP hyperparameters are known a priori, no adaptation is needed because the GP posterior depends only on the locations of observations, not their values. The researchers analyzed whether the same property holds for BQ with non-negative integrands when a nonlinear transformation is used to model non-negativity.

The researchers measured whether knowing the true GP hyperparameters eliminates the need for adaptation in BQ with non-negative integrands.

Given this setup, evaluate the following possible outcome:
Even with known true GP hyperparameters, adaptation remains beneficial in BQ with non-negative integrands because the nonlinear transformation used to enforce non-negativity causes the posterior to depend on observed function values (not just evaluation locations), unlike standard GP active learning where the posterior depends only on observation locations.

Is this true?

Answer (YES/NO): YES